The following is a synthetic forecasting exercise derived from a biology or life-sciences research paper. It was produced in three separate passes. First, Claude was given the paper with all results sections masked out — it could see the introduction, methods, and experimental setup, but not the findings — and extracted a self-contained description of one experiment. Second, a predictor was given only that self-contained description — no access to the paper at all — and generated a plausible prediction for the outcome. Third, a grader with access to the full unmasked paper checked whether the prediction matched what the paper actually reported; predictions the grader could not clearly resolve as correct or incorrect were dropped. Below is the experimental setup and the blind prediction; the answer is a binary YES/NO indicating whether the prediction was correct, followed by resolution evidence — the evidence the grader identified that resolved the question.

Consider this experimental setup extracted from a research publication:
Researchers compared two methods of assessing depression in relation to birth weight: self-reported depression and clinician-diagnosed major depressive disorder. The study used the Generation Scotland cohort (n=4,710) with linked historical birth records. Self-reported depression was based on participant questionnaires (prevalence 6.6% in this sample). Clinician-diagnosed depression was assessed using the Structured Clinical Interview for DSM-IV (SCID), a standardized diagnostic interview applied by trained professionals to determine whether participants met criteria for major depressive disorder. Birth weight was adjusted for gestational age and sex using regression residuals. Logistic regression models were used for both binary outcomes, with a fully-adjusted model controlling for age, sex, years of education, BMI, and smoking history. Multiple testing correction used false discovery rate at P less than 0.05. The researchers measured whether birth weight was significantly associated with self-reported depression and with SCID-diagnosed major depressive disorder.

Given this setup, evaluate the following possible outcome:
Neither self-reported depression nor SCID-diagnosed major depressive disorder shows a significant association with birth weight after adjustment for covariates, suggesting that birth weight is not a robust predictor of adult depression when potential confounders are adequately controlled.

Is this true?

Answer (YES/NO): NO